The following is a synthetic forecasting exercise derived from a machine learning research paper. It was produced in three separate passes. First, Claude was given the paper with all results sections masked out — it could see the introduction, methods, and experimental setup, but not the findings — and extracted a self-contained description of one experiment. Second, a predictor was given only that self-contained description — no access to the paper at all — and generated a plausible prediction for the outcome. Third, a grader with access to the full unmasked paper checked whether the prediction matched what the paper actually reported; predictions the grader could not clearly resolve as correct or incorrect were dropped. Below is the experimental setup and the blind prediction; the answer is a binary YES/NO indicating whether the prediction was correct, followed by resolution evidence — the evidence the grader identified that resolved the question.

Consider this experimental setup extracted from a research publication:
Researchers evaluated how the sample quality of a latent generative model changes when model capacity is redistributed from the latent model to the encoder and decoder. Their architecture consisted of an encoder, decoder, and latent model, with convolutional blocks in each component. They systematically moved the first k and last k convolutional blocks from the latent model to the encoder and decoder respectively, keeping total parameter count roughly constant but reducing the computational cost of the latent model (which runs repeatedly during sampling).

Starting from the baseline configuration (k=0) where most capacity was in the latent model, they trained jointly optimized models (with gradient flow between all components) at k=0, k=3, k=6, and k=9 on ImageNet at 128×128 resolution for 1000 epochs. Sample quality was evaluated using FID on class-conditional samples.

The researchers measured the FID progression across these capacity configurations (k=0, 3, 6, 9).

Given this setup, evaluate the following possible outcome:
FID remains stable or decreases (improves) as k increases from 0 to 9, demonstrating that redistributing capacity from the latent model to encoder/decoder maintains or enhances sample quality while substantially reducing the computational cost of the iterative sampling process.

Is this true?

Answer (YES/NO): NO